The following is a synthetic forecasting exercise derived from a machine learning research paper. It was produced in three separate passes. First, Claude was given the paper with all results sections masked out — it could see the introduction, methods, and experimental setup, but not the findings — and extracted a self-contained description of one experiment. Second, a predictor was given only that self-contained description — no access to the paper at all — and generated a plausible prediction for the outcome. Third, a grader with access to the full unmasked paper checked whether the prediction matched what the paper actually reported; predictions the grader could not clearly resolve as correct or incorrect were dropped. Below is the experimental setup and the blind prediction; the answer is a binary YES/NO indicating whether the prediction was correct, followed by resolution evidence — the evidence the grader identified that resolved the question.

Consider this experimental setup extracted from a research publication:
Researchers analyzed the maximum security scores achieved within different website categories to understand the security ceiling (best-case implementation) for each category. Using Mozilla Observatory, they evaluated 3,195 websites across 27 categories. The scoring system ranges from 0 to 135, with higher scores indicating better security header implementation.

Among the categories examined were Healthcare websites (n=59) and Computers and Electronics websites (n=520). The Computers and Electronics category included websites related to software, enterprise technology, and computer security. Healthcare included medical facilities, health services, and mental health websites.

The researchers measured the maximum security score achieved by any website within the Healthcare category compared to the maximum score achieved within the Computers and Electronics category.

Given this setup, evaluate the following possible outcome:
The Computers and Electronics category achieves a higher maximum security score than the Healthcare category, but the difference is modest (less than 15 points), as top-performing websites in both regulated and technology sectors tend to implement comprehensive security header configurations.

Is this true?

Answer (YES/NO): NO